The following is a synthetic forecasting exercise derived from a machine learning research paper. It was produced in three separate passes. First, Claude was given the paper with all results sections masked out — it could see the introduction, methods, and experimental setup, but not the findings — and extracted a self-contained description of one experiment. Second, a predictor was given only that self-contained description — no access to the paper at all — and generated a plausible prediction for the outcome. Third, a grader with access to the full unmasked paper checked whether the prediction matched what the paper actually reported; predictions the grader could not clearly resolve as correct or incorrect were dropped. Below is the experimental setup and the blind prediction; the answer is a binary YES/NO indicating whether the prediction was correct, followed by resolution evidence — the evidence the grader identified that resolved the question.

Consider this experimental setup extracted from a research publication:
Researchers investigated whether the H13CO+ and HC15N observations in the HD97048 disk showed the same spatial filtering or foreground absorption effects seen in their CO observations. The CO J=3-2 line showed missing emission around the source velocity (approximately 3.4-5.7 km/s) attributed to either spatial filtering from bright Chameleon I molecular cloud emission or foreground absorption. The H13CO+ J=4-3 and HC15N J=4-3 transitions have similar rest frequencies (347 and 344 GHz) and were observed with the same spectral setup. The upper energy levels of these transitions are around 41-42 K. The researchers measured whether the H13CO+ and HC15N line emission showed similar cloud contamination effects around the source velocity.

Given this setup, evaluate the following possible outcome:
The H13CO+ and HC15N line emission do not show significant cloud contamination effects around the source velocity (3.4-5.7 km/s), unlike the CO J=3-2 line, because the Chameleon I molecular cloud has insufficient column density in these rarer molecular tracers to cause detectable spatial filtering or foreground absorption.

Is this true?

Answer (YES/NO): YES